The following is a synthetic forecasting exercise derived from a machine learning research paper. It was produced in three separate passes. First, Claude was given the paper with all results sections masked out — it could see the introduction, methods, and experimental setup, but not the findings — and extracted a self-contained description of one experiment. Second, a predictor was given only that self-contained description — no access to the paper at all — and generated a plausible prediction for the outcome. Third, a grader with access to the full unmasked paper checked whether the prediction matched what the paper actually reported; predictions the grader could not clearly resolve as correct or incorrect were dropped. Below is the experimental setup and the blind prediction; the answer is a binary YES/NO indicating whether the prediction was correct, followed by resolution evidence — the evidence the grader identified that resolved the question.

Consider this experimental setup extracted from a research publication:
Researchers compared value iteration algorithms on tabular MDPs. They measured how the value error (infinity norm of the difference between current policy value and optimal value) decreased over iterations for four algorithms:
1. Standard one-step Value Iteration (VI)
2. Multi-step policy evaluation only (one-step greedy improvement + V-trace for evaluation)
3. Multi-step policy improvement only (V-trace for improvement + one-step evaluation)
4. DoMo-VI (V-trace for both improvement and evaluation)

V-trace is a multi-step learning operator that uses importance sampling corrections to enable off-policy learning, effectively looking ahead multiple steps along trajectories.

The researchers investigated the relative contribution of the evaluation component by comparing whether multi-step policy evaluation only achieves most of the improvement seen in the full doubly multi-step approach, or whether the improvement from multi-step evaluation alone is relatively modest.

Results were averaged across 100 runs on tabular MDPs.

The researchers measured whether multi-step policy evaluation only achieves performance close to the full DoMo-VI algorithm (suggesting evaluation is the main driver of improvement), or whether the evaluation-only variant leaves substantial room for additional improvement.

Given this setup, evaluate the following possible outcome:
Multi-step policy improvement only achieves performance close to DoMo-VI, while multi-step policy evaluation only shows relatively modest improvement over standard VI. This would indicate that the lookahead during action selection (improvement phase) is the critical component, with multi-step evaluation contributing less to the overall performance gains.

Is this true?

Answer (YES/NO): NO